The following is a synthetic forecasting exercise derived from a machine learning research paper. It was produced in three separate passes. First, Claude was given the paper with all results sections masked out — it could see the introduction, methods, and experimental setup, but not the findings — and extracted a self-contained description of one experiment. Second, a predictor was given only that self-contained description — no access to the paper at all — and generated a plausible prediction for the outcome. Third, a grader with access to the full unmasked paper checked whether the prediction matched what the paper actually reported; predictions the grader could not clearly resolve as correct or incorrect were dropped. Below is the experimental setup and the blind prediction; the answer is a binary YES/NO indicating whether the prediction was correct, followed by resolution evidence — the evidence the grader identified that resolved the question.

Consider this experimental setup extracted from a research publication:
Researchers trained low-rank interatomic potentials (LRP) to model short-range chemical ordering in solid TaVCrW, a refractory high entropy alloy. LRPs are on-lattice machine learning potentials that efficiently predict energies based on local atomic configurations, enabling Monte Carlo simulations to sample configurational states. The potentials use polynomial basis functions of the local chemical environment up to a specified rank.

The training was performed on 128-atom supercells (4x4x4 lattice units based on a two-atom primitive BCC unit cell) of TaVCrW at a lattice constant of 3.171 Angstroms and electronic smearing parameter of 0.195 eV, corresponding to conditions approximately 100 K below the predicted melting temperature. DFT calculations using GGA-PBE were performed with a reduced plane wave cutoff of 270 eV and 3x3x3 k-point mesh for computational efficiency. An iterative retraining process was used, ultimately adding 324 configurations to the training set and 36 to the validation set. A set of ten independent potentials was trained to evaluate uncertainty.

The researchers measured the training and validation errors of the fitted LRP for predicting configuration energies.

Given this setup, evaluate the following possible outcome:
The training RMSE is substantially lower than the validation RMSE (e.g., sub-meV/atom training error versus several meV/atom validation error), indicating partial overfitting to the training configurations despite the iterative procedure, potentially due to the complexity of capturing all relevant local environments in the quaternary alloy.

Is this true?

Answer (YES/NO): NO